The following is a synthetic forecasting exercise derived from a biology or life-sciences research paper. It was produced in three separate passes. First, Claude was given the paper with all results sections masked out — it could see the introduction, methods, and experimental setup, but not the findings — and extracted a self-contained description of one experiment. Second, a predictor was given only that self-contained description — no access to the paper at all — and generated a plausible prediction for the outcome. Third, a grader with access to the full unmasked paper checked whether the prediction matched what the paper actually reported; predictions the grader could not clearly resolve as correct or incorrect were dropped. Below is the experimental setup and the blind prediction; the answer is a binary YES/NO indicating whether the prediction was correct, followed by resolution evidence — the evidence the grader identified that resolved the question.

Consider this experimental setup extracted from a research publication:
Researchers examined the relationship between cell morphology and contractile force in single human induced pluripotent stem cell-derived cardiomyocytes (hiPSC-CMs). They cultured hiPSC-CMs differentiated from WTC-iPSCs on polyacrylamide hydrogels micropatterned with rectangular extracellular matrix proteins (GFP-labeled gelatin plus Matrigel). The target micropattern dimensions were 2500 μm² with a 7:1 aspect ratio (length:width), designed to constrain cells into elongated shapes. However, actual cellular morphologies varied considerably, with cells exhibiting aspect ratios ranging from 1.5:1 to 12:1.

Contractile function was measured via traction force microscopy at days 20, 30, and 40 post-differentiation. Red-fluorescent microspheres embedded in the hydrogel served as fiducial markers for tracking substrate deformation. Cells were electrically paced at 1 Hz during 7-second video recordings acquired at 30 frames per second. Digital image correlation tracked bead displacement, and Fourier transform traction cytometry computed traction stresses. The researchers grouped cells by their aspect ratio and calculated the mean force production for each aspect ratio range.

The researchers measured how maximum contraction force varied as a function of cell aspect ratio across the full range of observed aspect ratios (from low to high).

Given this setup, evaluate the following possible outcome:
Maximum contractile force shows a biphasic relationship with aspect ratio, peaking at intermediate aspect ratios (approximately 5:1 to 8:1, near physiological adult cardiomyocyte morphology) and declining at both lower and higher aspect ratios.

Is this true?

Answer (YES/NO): YES